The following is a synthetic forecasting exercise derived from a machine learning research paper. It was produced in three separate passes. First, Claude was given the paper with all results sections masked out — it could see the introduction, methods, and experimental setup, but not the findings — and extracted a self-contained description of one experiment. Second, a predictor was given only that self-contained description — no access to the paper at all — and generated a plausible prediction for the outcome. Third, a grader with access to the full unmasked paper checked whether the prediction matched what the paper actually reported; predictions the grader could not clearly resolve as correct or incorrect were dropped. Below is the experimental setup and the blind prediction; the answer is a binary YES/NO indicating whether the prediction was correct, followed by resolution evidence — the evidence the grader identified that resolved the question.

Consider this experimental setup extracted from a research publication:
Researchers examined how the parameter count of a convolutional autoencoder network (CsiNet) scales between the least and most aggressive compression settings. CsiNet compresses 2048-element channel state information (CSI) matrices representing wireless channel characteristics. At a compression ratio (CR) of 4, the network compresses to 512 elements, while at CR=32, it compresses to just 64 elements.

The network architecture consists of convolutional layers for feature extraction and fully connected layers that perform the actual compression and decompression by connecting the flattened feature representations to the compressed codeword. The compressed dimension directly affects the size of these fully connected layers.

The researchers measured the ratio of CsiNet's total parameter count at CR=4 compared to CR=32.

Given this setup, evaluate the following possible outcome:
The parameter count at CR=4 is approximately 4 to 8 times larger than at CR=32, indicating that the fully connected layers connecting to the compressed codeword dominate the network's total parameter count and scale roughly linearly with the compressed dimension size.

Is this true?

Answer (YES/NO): YES